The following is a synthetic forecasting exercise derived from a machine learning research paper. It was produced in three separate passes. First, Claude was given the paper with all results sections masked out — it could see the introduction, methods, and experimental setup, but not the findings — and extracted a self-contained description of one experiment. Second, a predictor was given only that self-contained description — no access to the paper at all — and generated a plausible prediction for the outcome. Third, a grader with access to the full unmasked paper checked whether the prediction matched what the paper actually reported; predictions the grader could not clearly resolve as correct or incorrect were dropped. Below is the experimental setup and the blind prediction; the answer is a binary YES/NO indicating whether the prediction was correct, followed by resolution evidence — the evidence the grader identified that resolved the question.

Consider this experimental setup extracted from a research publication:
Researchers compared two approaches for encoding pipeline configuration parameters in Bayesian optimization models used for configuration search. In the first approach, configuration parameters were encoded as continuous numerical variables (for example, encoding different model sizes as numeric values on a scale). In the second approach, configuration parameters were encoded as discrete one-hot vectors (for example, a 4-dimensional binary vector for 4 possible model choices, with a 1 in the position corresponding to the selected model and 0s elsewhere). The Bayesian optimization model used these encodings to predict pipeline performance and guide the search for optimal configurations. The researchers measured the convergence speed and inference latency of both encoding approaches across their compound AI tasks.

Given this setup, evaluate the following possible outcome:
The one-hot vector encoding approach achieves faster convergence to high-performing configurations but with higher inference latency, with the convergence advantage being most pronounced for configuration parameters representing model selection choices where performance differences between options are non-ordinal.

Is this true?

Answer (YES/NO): NO